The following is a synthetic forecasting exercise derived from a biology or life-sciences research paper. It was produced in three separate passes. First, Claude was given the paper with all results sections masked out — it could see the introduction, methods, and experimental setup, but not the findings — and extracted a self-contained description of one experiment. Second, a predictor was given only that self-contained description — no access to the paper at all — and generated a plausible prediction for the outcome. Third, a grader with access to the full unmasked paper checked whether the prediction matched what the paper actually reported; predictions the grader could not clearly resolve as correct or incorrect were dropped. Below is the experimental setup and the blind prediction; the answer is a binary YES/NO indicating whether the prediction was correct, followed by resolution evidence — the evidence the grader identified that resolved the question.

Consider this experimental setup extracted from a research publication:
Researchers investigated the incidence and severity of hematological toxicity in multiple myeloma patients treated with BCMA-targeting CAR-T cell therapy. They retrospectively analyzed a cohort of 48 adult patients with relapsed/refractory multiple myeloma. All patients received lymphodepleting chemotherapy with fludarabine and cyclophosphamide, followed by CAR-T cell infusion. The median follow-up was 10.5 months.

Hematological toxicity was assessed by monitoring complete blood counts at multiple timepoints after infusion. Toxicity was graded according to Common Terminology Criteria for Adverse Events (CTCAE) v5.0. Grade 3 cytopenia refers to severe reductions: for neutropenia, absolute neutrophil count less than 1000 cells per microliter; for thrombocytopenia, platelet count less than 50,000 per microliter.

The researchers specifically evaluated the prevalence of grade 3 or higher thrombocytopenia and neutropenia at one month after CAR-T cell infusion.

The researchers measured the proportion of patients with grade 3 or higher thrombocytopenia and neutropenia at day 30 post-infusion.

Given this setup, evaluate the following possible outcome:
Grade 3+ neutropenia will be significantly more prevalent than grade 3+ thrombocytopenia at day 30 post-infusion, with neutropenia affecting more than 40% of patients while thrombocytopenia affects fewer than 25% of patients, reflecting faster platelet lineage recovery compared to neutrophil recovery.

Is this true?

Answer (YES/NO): NO